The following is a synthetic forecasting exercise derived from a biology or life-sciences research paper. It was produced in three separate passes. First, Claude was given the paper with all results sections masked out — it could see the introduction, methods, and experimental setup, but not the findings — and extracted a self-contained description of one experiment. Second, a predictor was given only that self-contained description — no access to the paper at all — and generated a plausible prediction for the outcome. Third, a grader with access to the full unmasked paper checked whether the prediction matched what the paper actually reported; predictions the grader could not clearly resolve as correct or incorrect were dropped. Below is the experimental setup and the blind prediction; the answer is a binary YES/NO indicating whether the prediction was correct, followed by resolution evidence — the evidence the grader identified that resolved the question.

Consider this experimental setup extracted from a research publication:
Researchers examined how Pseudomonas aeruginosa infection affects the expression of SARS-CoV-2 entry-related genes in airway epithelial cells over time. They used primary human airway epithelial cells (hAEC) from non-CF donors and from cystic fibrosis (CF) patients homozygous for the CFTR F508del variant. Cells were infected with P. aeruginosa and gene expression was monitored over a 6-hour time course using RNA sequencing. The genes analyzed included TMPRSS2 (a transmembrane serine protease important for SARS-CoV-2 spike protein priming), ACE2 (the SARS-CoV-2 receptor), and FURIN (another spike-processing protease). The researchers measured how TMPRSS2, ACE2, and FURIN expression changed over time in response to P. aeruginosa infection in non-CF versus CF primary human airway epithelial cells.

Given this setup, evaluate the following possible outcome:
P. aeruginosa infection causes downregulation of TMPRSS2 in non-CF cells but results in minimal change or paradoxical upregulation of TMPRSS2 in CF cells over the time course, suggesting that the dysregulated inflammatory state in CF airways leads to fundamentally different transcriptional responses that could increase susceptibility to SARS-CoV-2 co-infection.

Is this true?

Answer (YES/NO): NO